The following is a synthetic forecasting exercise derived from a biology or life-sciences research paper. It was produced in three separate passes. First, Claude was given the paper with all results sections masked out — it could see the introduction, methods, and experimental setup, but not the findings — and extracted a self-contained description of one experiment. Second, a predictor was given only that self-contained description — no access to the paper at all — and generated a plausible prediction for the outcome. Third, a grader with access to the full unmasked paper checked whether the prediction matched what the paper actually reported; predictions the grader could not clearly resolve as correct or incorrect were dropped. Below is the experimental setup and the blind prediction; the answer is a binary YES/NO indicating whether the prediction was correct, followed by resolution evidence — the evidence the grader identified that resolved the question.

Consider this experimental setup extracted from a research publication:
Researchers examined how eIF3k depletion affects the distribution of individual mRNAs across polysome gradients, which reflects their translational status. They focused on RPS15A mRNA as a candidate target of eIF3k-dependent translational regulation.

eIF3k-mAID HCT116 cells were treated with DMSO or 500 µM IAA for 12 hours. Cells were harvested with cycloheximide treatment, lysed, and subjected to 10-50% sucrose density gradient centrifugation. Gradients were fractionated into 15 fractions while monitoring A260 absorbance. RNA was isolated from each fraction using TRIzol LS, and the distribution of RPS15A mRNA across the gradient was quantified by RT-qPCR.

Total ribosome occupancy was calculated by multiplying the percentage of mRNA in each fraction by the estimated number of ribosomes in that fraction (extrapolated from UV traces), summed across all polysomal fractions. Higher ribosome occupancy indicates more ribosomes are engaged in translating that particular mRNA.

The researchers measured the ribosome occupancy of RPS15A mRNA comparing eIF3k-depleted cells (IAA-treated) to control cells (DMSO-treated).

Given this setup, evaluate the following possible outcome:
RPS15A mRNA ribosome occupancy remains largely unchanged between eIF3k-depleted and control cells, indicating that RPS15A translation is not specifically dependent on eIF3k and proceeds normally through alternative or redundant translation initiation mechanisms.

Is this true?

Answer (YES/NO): NO